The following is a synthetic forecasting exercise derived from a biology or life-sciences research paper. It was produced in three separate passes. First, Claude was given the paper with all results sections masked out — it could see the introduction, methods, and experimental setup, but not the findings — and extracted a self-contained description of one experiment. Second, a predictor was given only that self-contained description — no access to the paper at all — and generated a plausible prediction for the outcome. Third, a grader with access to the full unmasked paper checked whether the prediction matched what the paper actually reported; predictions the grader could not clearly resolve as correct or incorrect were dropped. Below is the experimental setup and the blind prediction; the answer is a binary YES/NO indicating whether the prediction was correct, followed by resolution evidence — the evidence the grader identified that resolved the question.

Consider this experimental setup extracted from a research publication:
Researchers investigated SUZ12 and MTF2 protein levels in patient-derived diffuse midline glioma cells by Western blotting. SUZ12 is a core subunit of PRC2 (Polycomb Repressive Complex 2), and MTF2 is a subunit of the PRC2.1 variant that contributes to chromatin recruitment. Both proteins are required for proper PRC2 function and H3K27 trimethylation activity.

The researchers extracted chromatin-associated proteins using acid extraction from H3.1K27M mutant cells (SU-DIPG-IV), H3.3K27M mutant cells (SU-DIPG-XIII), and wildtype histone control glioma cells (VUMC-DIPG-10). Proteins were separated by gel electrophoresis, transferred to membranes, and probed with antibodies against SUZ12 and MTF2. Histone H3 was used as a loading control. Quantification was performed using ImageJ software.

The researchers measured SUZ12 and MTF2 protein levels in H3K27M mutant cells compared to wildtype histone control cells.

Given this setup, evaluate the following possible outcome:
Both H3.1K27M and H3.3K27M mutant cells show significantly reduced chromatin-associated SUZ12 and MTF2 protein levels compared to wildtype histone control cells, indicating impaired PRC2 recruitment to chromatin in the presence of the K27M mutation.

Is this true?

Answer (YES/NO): NO